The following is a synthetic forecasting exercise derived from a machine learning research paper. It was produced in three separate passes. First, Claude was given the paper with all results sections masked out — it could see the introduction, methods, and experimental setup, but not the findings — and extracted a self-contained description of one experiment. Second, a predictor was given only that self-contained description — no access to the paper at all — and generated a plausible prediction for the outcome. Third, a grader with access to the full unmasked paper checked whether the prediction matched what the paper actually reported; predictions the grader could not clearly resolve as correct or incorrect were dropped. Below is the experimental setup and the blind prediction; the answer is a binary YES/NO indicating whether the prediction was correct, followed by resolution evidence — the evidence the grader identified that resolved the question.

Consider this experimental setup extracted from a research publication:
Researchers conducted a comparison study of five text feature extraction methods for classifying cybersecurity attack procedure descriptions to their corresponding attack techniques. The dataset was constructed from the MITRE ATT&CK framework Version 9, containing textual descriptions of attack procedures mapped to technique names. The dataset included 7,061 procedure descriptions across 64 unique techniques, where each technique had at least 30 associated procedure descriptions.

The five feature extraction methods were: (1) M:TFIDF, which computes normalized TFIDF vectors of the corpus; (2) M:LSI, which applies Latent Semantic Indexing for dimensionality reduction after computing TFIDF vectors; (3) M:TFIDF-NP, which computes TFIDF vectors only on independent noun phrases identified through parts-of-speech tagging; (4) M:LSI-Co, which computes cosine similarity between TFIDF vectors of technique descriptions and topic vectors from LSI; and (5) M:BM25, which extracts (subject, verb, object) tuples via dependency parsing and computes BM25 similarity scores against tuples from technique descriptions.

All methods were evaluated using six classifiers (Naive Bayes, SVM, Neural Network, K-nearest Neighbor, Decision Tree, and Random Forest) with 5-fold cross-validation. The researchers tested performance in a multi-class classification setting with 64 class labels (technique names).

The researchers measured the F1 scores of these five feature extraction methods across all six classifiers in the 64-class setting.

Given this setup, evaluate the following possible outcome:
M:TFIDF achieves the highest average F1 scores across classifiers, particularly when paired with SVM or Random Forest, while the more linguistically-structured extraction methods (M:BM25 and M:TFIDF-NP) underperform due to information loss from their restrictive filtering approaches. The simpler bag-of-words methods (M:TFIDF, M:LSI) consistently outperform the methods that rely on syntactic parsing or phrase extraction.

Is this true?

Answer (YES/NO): NO